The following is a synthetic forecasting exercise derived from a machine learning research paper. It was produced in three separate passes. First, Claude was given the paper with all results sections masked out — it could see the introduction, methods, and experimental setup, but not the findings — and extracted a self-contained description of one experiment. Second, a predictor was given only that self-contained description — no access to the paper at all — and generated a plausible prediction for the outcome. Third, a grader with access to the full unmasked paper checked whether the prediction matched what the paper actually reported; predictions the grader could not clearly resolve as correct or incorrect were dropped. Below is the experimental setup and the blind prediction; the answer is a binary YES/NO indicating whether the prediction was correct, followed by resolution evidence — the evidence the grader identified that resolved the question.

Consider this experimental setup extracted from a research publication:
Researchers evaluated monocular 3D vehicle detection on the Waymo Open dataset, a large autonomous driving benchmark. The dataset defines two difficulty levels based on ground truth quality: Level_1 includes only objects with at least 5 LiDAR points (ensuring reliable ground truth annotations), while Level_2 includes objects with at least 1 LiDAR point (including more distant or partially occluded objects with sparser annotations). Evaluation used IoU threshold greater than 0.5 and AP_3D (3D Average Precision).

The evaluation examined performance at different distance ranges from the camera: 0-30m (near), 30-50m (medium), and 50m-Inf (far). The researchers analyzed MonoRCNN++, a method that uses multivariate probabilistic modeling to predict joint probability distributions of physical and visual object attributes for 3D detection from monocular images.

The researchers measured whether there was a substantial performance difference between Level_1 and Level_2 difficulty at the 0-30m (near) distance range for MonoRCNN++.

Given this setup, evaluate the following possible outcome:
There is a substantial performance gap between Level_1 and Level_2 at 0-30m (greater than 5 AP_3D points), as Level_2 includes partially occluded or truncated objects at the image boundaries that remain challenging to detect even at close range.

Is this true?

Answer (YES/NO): NO